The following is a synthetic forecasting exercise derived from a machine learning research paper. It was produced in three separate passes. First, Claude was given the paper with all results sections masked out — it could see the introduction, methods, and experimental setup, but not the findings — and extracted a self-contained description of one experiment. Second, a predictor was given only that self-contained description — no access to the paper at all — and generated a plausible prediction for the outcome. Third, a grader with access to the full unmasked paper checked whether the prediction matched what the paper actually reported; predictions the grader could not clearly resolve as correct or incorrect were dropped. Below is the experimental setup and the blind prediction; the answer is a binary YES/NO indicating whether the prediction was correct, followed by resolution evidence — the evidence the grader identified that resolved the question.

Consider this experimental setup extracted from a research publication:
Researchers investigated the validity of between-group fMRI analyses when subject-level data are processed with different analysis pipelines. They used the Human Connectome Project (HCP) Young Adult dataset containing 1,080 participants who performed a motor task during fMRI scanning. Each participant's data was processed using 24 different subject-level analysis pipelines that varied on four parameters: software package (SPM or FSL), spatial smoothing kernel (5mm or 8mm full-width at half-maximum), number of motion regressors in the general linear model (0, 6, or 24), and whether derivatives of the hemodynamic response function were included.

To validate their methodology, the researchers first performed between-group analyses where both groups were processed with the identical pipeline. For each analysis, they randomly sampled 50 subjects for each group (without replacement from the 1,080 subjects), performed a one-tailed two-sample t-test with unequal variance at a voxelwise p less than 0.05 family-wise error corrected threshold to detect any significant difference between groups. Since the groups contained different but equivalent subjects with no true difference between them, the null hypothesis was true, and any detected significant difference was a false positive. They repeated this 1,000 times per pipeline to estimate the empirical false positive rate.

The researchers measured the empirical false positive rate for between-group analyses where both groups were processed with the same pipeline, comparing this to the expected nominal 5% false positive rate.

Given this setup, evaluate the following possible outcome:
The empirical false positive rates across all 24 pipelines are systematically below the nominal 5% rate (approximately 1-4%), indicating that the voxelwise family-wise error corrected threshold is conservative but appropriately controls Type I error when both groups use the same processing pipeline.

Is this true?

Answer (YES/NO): YES